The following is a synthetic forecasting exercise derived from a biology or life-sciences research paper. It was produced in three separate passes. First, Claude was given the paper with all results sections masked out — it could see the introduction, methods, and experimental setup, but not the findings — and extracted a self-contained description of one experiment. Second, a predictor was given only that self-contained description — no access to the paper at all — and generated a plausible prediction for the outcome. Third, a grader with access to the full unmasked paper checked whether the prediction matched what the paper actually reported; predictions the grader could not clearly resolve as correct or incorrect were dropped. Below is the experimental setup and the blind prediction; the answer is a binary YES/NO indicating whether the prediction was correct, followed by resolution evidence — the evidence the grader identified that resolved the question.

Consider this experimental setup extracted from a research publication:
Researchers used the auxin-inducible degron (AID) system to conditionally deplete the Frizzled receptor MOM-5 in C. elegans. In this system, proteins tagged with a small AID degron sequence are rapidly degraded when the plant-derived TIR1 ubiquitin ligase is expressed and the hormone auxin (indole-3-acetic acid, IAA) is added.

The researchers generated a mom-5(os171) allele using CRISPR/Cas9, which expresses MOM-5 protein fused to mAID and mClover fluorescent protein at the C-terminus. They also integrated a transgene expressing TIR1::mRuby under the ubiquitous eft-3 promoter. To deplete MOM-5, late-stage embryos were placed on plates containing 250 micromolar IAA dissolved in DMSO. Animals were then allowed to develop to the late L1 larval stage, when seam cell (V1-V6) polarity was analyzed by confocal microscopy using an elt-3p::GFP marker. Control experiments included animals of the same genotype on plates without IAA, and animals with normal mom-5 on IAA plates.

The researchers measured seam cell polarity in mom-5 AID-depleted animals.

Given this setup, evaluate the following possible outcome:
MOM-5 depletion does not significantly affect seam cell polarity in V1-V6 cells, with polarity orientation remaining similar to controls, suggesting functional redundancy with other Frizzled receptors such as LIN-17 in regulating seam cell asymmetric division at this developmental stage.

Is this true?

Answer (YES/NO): NO